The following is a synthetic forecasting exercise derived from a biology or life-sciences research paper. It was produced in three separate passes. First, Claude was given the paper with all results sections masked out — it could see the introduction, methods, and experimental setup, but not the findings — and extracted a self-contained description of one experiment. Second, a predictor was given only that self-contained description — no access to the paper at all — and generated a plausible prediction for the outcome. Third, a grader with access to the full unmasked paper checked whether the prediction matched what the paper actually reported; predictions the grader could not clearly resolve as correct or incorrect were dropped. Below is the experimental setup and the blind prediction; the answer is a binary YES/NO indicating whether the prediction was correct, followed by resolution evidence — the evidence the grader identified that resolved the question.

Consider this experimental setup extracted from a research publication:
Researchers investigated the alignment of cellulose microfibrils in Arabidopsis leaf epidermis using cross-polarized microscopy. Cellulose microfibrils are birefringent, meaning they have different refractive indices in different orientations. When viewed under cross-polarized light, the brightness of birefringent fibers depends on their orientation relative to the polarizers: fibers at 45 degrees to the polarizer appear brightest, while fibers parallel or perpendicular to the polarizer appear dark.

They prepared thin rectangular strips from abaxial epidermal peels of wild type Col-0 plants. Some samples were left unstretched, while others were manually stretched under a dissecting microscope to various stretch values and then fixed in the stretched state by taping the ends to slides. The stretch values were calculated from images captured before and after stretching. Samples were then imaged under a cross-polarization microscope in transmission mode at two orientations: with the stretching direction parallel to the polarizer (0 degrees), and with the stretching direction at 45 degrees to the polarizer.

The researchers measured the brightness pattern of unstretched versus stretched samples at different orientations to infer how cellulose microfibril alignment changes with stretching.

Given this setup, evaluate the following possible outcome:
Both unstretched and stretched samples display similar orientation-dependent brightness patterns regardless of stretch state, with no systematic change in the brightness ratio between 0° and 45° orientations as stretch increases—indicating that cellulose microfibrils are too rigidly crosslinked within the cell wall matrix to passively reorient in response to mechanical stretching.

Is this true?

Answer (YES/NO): NO